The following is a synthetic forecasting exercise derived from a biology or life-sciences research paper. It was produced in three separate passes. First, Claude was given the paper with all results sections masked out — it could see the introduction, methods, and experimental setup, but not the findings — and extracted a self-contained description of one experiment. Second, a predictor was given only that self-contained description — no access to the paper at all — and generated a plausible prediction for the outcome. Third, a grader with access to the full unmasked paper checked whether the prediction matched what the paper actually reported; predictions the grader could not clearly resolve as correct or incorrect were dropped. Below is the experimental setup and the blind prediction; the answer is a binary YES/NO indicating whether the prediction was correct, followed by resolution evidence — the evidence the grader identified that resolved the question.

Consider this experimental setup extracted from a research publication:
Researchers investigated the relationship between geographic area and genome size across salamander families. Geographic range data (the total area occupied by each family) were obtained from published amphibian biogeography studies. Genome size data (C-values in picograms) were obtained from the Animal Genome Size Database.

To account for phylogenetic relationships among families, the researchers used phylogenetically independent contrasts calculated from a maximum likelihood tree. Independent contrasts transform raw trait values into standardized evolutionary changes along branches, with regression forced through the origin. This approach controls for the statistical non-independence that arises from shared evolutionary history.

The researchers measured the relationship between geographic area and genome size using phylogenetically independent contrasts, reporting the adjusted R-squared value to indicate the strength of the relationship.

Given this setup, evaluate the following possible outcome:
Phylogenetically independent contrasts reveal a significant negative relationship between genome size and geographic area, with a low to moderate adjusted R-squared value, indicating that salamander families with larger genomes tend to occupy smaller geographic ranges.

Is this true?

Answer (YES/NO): NO